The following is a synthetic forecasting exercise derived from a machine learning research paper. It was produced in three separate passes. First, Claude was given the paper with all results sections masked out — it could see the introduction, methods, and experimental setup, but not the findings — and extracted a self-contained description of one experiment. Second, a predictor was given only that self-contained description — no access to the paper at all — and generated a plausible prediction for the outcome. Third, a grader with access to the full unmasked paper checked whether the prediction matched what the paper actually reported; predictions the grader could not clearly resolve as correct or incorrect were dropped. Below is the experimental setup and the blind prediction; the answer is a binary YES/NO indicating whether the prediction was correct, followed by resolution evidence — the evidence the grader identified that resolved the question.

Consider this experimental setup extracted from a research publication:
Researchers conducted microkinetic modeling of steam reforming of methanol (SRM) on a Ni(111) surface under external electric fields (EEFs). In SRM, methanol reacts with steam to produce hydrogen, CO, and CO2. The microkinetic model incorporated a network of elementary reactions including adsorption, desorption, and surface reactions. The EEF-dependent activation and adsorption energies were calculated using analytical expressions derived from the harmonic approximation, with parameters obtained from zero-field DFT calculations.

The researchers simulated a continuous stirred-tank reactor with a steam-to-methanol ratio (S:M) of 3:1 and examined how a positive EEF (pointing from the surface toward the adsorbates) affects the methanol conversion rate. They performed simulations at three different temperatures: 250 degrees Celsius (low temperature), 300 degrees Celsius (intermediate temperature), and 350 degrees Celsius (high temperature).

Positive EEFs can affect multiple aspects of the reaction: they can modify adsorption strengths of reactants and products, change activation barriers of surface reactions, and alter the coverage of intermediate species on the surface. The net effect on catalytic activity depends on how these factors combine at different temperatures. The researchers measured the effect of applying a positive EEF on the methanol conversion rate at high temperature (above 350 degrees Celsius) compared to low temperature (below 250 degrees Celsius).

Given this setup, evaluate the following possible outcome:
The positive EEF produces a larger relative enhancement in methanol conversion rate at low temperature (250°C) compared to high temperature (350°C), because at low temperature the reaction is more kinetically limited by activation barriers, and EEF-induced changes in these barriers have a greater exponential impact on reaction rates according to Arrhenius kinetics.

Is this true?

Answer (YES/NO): NO